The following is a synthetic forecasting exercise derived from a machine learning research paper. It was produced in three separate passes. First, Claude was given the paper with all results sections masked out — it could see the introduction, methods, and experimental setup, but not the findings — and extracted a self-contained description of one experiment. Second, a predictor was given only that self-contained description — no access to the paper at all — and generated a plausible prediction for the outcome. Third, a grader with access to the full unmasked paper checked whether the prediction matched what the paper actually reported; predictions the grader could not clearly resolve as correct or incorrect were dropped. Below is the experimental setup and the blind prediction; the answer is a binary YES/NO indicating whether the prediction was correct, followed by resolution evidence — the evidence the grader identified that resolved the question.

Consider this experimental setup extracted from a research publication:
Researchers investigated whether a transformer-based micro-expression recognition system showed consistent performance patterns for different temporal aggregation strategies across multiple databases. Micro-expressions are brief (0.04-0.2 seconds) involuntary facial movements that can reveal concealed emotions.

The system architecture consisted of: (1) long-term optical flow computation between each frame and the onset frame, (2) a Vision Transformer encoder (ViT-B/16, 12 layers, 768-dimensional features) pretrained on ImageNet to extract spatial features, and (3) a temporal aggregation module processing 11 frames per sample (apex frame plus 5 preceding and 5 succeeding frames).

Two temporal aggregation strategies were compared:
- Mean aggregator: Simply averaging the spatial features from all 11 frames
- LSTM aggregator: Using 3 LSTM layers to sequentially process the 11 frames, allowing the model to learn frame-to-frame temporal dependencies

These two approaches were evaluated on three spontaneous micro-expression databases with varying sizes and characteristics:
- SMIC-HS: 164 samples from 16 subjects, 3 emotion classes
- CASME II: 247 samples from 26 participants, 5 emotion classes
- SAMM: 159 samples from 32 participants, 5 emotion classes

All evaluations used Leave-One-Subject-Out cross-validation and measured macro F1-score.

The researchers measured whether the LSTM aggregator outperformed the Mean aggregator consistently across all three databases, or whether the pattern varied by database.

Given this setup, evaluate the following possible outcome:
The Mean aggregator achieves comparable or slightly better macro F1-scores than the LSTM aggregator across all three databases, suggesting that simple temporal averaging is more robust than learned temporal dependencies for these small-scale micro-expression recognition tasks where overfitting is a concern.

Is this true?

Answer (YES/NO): NO